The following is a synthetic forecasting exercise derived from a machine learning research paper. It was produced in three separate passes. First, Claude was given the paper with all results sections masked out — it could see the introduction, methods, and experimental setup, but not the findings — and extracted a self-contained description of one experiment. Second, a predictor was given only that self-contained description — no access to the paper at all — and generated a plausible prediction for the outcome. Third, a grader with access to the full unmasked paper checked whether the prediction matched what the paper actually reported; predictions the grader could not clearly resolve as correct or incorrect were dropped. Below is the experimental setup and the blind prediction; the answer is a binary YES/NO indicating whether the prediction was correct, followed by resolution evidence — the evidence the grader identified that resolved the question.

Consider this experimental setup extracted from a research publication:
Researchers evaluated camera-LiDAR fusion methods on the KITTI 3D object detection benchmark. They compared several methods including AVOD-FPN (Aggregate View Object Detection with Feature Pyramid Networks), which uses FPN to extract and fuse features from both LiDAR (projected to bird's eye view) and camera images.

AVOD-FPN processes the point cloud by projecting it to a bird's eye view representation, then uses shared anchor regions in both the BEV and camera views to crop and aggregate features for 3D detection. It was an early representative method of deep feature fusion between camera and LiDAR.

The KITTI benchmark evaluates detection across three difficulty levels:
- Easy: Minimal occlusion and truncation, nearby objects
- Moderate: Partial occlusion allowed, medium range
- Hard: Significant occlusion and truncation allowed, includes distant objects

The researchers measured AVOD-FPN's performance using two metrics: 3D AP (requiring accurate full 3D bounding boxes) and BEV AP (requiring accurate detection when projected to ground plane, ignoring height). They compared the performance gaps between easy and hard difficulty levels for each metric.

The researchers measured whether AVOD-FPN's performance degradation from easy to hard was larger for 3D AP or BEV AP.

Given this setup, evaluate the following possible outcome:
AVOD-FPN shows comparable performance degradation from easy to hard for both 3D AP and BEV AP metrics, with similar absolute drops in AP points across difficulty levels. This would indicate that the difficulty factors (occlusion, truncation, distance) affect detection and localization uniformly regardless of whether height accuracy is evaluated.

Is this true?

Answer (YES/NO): NO